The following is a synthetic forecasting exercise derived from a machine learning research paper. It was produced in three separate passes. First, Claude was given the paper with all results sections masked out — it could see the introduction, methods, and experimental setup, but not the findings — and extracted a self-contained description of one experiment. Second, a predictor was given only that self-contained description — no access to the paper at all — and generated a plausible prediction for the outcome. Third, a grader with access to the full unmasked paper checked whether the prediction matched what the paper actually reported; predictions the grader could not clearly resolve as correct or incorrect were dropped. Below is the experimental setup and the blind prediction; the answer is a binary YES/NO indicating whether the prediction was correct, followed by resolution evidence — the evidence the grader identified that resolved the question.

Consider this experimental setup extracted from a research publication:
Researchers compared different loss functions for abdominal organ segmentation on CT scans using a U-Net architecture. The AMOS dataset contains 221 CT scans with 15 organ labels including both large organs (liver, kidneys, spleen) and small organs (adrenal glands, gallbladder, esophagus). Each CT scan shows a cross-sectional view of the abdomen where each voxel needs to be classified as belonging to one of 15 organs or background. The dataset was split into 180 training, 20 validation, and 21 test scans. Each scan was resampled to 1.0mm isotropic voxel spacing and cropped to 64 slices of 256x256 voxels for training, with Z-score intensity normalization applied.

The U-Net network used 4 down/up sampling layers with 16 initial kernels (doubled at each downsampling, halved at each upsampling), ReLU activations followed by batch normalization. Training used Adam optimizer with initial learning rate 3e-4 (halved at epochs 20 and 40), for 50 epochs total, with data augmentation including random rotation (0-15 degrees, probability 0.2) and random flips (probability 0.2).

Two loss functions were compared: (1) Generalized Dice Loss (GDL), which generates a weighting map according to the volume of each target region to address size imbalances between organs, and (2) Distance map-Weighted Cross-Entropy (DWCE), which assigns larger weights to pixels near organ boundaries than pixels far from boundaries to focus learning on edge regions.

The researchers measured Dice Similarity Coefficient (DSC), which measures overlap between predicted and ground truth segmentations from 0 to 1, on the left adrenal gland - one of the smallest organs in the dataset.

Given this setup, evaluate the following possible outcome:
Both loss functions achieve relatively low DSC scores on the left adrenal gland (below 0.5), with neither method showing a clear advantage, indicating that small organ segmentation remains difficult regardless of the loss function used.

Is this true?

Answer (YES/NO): NO